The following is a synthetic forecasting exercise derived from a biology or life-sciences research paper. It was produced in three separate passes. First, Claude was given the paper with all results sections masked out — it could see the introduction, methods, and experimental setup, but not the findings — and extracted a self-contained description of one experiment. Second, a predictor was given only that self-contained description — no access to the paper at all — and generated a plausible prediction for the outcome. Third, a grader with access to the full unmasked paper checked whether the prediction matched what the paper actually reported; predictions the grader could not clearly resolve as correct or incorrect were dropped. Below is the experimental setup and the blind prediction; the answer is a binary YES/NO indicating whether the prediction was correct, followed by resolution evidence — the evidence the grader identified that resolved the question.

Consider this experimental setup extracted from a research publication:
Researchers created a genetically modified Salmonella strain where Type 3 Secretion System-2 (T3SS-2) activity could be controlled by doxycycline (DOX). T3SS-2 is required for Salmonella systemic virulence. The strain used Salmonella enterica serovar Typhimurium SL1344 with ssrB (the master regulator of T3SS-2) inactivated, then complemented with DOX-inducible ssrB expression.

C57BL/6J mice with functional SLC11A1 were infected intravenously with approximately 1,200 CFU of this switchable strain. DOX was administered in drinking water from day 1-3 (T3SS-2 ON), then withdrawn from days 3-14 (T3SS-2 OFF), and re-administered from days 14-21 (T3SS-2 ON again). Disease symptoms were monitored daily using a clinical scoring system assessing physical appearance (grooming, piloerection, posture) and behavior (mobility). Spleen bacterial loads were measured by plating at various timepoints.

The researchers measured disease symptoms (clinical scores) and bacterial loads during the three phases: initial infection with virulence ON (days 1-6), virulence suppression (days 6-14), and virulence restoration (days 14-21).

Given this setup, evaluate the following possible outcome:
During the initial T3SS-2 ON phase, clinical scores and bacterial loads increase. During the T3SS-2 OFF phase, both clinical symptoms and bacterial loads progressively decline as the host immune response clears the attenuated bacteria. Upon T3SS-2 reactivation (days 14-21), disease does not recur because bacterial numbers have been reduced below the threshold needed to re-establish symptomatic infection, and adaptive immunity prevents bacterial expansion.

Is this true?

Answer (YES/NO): NO